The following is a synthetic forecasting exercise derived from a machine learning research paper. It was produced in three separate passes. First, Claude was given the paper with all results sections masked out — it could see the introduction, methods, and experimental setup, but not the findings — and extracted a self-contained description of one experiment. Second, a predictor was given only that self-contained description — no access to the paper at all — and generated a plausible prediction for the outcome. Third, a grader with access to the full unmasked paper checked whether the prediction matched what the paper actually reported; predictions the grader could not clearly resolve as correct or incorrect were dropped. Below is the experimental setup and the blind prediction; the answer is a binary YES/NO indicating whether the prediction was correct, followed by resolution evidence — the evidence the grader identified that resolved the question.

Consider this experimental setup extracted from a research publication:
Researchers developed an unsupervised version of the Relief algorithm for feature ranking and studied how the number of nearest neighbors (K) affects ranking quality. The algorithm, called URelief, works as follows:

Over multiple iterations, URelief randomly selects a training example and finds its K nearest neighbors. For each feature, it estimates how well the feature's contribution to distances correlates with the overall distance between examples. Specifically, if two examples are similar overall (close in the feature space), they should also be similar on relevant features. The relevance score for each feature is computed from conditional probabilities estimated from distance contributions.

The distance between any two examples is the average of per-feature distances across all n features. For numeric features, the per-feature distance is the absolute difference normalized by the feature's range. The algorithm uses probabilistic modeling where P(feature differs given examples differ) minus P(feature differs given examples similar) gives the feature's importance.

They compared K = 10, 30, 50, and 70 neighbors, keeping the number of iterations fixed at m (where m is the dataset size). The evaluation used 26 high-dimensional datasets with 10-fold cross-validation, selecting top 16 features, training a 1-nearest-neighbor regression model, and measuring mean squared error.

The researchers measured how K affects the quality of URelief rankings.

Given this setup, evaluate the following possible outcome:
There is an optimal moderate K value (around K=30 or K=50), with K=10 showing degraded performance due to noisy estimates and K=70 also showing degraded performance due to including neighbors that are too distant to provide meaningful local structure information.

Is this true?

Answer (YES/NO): NO